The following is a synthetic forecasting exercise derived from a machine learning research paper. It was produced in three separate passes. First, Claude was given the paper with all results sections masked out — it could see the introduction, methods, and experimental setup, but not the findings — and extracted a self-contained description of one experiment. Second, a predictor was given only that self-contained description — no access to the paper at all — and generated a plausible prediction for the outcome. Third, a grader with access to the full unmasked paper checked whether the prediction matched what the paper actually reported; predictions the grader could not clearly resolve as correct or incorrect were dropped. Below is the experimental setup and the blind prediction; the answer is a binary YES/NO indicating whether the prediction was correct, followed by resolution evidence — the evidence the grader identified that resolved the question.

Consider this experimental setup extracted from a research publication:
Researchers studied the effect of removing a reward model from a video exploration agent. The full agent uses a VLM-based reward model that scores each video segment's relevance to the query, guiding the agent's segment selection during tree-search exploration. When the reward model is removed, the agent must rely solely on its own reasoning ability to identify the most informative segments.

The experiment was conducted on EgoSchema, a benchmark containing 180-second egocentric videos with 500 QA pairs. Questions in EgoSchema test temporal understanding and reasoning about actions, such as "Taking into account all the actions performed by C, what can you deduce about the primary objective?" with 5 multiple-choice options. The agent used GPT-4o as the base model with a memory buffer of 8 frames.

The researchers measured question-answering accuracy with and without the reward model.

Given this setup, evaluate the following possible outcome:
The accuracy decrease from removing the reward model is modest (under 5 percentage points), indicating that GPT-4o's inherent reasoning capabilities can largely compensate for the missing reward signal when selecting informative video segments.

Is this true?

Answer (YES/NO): YES